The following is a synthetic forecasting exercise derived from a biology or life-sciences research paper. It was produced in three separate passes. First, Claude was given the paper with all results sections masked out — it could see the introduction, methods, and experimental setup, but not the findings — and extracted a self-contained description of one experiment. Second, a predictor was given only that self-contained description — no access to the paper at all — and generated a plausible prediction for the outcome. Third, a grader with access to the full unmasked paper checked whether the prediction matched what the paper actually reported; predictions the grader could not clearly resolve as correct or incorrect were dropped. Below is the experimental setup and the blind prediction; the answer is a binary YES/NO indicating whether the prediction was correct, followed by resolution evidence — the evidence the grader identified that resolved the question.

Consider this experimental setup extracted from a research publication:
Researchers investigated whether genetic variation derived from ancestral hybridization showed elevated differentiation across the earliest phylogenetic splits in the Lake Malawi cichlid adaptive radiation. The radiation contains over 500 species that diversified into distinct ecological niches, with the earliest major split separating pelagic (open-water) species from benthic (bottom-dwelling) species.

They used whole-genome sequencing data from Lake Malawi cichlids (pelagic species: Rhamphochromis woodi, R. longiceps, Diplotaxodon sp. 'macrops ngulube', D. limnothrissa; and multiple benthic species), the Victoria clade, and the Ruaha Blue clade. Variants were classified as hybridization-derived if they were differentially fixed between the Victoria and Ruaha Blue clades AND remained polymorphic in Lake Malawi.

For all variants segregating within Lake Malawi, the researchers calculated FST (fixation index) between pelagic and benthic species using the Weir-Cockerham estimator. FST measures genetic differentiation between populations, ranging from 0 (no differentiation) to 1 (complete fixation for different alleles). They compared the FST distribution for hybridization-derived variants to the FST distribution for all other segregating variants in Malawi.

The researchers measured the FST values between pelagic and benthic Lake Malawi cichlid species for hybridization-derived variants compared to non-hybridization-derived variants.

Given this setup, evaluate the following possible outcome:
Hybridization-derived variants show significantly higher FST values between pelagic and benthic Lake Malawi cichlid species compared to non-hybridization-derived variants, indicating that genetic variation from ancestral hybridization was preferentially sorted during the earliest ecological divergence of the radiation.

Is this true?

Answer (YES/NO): YES